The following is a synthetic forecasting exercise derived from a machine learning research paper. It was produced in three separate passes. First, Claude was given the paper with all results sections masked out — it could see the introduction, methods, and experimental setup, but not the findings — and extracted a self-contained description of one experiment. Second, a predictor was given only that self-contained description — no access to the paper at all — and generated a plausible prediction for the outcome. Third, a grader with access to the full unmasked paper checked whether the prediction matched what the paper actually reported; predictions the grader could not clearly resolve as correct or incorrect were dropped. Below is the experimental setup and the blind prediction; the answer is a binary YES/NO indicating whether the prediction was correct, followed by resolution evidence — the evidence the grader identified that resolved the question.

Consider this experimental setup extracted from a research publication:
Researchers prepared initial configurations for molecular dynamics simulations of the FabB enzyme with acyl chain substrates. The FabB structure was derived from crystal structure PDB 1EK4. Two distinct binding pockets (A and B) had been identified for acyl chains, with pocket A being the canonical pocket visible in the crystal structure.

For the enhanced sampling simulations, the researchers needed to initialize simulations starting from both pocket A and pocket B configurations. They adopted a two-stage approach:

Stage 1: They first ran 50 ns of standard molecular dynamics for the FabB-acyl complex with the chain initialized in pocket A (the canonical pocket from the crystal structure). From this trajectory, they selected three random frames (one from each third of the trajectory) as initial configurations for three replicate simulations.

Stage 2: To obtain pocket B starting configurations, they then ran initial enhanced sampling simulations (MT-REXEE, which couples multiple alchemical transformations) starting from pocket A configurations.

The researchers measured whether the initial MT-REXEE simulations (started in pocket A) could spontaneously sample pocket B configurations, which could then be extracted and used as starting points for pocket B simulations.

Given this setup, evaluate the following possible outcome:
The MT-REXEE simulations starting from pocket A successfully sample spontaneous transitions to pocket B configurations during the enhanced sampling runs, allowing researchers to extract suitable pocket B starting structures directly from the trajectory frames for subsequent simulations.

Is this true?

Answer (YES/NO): YES